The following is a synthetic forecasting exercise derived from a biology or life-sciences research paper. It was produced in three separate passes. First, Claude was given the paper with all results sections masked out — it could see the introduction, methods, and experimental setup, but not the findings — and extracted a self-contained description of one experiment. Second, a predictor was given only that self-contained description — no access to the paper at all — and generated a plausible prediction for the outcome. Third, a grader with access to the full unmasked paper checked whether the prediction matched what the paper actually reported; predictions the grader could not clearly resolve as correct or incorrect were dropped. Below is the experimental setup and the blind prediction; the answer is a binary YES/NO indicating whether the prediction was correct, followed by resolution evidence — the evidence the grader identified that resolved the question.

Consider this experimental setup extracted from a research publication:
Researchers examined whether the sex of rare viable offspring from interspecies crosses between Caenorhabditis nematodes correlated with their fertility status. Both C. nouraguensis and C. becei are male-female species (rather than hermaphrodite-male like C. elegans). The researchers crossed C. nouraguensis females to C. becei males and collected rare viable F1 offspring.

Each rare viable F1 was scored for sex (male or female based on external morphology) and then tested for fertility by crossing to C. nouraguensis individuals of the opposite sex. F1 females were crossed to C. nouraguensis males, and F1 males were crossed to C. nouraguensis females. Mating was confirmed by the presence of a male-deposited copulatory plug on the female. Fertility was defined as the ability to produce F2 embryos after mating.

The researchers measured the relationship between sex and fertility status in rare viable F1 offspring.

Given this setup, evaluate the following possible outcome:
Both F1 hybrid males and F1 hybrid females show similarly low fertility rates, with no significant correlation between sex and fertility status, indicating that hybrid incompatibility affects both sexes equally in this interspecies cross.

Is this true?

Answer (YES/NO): YES